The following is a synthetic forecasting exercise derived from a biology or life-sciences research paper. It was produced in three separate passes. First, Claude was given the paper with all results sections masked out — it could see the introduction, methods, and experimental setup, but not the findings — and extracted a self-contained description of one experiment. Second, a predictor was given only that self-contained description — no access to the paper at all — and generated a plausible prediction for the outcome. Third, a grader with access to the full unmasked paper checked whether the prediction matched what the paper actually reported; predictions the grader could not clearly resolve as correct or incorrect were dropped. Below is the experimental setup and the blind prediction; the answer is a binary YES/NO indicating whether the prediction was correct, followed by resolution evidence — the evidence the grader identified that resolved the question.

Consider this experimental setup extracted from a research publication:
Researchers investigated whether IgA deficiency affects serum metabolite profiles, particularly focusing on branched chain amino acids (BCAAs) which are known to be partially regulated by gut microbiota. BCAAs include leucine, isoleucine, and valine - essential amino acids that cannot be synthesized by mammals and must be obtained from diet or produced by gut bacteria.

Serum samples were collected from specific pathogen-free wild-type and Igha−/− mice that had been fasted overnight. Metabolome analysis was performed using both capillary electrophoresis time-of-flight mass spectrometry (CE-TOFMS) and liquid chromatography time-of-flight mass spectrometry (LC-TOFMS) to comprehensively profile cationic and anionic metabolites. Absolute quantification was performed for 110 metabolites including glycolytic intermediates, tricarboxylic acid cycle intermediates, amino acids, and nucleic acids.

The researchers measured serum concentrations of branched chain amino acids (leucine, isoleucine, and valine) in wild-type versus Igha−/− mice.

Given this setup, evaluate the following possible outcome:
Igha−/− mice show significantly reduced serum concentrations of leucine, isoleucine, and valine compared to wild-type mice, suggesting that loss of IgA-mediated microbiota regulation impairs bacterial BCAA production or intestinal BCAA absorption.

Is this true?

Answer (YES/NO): NO